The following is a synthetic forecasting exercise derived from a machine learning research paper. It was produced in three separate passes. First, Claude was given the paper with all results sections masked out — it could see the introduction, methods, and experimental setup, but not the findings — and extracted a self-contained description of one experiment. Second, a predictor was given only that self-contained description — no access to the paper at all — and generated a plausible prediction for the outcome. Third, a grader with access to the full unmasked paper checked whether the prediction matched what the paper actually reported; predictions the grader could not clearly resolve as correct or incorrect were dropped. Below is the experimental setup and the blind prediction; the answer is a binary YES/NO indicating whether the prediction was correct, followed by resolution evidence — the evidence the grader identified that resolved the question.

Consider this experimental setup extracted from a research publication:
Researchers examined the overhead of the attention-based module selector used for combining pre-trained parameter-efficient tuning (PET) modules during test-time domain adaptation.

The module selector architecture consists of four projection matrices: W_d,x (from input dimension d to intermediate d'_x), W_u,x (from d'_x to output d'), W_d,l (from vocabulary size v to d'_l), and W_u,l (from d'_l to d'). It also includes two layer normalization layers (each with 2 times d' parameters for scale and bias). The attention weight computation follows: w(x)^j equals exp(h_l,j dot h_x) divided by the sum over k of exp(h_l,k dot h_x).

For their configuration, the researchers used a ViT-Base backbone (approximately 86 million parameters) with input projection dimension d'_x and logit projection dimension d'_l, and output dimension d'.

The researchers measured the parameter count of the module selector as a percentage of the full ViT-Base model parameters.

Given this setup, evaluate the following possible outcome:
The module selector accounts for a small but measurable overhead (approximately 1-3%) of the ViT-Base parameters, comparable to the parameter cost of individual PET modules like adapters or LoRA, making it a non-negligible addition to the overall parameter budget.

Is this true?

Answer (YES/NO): NO